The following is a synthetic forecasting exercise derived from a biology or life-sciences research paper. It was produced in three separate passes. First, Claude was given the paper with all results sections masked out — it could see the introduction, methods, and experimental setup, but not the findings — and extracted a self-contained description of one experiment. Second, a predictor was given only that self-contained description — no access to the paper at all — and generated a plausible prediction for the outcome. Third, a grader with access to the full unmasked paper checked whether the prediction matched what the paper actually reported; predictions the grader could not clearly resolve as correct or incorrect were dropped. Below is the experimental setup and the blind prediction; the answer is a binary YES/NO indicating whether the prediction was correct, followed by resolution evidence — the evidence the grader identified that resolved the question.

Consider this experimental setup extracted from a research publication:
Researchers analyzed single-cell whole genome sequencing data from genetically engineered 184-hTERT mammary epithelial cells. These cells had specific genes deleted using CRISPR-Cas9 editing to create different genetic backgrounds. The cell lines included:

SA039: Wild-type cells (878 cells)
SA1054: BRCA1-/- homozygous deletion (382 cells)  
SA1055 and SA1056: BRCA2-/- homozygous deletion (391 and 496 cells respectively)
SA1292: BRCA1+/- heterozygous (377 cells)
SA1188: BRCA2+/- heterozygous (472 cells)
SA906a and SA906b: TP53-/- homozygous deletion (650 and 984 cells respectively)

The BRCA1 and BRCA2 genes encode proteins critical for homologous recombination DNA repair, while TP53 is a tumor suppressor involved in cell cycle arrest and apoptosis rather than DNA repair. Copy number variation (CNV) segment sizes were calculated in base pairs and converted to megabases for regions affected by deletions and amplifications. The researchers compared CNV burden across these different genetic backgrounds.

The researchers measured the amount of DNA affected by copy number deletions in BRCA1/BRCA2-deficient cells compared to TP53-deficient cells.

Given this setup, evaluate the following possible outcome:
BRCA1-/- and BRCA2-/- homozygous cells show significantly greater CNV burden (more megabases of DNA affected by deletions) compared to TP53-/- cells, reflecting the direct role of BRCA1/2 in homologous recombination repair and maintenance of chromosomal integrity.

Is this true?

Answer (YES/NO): YES